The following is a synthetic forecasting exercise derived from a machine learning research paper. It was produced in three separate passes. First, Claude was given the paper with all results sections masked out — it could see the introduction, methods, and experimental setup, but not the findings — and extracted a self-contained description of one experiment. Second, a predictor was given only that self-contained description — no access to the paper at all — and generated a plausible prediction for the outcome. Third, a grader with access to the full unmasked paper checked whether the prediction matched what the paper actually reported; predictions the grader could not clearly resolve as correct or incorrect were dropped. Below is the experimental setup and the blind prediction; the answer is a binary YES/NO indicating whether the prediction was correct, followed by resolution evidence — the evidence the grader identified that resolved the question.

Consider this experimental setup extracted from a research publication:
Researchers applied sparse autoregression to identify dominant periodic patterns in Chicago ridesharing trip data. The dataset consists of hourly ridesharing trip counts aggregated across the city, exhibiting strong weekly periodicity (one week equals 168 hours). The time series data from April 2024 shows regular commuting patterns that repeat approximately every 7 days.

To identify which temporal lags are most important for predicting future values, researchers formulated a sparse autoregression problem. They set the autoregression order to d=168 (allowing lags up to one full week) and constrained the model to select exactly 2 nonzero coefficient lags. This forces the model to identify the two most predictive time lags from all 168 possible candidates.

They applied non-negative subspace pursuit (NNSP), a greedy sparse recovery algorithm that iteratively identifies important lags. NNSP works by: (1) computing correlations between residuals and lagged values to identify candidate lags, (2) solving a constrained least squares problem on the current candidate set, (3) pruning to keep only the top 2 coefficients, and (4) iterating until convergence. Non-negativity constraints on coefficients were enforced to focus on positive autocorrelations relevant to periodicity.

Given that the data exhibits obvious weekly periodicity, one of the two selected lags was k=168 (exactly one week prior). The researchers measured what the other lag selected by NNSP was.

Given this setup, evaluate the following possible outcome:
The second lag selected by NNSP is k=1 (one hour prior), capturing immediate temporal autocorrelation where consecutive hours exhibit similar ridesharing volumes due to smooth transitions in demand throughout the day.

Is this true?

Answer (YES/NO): NO